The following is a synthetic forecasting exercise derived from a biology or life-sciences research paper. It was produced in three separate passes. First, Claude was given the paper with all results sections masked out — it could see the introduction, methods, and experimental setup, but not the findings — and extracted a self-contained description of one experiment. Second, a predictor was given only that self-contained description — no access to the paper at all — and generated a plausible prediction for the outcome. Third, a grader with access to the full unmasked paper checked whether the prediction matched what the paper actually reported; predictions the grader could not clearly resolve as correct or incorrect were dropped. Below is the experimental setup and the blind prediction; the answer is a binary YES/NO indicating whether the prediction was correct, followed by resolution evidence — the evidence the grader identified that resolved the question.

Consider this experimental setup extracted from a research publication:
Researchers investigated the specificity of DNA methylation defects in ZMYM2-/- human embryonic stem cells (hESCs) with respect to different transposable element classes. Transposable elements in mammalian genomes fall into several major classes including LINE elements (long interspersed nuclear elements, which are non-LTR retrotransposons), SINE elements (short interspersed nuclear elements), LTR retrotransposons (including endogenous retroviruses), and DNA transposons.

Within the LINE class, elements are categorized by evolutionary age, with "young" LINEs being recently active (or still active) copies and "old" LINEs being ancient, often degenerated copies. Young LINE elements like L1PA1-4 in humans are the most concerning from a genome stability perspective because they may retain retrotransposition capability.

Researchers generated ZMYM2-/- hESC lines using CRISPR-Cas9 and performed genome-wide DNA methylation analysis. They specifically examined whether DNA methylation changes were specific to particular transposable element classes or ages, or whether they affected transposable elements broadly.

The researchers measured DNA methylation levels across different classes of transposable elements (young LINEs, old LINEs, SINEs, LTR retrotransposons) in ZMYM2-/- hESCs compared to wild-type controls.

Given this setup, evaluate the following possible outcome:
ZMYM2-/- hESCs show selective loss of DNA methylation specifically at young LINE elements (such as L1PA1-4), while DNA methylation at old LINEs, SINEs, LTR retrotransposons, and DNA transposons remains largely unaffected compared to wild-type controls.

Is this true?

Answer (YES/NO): YES